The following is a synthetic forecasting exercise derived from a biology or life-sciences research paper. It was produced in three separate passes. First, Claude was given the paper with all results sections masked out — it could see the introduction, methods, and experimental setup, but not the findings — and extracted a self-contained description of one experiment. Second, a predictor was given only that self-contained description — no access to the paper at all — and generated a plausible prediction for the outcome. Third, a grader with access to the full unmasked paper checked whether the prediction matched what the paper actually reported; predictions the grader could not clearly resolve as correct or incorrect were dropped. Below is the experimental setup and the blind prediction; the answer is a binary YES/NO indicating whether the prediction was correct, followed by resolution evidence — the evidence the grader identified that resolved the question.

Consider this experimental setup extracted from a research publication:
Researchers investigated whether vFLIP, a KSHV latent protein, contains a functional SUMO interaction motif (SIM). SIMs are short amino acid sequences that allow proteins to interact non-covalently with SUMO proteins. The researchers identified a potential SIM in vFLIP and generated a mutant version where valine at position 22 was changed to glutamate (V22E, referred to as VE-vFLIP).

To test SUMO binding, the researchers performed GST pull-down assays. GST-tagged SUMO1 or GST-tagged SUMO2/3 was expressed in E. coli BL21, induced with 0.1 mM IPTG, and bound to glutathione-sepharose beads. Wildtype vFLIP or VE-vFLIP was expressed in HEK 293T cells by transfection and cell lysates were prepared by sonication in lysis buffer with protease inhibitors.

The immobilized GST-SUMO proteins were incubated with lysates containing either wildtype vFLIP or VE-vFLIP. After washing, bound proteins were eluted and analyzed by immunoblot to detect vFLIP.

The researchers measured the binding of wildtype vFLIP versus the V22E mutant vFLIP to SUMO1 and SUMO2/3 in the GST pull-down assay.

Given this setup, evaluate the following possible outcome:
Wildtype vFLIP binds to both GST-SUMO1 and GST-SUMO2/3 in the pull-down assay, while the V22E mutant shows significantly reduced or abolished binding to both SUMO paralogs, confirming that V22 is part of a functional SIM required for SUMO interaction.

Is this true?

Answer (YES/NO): YES